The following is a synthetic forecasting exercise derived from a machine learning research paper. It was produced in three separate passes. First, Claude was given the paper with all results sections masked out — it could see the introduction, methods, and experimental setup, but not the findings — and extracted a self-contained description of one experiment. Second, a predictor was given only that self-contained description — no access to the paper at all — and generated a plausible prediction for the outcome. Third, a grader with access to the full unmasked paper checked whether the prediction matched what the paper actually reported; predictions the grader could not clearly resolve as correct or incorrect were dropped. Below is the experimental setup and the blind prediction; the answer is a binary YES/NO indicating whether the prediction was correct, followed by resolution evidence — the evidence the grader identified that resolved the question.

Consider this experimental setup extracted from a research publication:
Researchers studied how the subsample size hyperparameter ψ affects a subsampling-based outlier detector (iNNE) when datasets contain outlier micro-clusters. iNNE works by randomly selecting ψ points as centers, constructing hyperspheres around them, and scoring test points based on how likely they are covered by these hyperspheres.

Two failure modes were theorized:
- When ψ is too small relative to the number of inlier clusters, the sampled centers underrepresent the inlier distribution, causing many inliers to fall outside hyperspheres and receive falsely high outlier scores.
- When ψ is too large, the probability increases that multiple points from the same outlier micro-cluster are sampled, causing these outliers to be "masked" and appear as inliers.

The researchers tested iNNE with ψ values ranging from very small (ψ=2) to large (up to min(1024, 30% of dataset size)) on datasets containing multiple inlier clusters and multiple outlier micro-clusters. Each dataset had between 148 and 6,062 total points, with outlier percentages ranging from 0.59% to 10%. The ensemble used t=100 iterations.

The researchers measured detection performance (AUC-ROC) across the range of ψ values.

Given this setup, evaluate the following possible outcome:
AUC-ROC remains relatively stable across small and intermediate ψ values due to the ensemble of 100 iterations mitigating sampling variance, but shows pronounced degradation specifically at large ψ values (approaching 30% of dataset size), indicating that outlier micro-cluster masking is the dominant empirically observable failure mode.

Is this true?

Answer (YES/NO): NO